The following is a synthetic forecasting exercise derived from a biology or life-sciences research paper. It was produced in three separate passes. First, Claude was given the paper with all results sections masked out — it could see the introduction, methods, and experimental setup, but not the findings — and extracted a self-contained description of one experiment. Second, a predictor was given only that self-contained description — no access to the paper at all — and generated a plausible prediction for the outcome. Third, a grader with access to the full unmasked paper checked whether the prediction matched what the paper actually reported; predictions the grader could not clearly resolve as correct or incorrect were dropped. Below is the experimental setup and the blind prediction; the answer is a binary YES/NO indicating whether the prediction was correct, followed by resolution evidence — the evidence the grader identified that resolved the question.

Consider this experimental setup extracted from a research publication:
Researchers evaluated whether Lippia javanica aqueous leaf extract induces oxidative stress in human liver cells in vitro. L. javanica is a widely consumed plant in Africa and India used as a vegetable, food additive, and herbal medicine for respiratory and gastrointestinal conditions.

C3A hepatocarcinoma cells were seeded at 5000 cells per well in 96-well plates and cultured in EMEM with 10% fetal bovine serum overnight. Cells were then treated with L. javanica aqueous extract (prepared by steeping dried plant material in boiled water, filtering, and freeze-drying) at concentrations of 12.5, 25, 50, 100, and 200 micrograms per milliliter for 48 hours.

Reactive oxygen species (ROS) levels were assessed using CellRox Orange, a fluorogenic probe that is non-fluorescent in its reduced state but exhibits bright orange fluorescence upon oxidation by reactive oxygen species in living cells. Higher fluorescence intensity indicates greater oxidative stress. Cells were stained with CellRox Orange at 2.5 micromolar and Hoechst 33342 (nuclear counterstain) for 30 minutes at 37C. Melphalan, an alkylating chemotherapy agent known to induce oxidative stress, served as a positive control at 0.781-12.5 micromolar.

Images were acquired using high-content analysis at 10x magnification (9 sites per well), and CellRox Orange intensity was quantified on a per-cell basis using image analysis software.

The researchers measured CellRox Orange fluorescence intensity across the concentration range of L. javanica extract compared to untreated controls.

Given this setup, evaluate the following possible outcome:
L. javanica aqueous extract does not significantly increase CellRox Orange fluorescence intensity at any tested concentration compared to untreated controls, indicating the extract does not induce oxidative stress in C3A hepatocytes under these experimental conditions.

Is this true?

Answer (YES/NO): YES